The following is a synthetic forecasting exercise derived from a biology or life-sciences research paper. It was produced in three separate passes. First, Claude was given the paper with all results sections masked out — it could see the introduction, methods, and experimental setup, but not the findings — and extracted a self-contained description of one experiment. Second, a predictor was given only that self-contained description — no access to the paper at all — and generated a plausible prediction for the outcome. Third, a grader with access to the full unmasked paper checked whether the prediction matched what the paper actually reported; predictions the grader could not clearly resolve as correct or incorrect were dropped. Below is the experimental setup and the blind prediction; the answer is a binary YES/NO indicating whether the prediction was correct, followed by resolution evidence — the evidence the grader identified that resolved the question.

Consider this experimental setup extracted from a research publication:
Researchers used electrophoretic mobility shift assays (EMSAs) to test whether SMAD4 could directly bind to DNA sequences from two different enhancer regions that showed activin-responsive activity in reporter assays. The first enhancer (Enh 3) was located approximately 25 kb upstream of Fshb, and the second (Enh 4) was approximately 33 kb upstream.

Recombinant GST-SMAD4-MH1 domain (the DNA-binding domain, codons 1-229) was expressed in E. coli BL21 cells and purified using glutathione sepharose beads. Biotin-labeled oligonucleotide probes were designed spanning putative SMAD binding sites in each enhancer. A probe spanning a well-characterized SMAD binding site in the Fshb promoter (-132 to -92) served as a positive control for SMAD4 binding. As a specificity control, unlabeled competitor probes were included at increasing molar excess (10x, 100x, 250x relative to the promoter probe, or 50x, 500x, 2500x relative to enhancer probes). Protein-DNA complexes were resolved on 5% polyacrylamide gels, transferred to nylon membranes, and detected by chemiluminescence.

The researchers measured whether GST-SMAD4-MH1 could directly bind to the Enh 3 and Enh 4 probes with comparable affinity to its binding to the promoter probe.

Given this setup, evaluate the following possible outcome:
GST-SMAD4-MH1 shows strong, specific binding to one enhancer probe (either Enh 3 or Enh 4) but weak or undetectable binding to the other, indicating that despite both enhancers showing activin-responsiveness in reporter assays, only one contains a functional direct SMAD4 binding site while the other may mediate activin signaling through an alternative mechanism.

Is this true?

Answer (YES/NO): YES